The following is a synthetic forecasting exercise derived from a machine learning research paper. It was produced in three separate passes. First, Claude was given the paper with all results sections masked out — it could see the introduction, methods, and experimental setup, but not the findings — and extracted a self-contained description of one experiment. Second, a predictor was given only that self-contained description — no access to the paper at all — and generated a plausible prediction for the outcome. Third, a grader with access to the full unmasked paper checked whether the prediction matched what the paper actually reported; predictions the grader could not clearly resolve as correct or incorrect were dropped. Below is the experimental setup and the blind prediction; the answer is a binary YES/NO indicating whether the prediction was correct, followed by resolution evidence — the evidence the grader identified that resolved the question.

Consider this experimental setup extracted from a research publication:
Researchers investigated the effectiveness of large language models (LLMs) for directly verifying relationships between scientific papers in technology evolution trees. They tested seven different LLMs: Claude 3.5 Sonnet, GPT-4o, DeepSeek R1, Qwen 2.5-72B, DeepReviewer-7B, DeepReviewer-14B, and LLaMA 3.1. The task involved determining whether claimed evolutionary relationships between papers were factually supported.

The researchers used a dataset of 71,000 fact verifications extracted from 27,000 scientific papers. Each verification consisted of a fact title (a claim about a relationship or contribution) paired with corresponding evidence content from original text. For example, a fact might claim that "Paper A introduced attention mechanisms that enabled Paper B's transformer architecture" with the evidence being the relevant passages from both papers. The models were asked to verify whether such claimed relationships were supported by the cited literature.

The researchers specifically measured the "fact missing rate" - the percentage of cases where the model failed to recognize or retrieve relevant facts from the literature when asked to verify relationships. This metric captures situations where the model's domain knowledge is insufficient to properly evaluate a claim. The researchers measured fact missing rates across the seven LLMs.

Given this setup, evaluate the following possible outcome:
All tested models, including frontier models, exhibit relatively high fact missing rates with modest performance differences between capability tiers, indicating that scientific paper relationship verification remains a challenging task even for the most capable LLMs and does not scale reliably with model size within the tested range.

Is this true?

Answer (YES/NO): YES